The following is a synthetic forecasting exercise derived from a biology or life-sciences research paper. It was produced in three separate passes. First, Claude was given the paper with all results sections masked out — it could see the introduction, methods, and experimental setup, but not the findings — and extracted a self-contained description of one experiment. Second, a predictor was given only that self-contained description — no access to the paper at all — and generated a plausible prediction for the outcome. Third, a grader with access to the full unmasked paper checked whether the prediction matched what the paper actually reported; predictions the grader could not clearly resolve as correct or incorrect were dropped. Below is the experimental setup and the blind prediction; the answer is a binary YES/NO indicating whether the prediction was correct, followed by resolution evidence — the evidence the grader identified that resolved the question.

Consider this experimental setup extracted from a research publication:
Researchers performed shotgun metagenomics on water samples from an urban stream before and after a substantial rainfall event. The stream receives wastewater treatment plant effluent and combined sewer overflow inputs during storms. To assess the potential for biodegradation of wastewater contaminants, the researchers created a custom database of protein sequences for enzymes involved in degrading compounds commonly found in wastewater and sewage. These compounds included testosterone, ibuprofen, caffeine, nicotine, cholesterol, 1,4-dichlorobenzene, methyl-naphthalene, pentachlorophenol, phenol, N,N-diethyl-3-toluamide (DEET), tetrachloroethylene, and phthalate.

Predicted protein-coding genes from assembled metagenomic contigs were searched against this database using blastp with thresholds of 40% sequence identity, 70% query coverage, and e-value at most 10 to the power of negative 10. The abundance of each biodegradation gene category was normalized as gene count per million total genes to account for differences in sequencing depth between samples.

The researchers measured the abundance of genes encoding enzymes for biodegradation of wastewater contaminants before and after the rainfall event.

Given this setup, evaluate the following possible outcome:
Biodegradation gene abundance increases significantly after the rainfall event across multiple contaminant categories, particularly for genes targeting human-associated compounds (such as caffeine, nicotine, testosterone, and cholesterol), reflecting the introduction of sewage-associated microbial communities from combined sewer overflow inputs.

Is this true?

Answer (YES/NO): NO